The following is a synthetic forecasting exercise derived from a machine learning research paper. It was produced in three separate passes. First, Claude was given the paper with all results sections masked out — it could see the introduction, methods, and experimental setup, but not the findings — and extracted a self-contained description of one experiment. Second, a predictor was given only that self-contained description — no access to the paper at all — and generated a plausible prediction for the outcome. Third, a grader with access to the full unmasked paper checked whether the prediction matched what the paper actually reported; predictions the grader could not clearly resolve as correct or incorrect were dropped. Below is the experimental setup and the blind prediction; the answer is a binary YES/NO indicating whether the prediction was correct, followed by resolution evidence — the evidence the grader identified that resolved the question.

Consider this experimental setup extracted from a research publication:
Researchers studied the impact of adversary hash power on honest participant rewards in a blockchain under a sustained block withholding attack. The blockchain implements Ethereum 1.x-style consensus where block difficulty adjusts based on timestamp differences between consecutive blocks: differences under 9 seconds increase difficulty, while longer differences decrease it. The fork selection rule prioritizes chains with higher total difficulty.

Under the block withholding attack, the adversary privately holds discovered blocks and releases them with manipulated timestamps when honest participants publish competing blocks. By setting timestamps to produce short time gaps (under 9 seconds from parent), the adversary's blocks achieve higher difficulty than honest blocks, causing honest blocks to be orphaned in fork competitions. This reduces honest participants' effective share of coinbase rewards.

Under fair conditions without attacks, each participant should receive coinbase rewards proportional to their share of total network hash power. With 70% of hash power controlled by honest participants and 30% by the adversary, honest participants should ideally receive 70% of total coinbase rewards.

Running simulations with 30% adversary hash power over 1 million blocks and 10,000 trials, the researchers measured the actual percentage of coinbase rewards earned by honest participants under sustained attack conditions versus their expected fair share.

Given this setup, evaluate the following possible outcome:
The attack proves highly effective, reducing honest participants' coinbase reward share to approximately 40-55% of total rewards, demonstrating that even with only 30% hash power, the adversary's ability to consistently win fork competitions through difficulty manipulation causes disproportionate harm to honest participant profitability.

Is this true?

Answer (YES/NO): NO